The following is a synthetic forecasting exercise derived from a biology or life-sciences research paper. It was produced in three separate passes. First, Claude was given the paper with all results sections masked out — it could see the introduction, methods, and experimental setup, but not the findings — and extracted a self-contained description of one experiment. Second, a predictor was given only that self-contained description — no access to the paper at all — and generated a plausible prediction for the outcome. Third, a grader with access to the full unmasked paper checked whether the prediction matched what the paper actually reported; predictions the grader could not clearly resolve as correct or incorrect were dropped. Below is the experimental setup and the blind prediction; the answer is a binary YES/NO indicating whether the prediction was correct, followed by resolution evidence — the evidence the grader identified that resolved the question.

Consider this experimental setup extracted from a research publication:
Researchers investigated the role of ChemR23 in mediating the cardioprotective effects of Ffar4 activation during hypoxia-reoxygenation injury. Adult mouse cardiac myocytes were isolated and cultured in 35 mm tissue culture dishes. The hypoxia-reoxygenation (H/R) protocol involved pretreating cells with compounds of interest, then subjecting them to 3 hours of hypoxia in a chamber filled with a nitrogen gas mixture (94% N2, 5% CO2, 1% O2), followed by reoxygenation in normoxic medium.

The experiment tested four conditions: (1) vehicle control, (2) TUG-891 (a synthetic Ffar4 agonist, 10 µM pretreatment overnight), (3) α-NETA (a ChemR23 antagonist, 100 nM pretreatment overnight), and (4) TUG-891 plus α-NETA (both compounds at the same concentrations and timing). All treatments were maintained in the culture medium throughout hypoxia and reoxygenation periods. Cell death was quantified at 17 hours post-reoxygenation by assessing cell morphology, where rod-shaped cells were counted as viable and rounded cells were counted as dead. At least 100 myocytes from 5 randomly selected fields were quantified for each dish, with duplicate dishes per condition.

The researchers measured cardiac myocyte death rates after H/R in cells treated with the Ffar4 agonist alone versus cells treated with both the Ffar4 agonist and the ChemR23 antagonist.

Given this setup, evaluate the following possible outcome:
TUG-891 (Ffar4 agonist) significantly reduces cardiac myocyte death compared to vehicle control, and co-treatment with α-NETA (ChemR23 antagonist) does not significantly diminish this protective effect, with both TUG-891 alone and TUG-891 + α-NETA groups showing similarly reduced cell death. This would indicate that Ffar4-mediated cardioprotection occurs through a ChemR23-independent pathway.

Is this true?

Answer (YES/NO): NO